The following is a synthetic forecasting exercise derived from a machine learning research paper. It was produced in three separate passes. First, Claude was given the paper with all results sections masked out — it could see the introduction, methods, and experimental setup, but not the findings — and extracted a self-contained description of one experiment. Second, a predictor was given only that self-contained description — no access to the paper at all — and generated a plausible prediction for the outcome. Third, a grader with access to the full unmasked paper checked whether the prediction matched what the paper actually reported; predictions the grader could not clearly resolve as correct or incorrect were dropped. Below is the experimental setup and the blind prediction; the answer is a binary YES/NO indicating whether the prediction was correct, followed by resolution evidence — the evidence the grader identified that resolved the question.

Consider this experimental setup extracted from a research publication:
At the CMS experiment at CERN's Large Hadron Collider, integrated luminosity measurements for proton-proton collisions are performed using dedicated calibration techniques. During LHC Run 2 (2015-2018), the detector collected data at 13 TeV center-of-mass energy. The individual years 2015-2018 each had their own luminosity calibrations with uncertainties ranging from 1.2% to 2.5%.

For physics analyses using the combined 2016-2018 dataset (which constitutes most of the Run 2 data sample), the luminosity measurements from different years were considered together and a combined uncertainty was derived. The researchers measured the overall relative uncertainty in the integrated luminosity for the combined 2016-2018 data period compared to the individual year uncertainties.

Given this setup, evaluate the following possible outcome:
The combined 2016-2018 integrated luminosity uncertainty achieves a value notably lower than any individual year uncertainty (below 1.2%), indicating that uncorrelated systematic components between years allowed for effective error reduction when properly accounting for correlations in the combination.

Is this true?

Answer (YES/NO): NO